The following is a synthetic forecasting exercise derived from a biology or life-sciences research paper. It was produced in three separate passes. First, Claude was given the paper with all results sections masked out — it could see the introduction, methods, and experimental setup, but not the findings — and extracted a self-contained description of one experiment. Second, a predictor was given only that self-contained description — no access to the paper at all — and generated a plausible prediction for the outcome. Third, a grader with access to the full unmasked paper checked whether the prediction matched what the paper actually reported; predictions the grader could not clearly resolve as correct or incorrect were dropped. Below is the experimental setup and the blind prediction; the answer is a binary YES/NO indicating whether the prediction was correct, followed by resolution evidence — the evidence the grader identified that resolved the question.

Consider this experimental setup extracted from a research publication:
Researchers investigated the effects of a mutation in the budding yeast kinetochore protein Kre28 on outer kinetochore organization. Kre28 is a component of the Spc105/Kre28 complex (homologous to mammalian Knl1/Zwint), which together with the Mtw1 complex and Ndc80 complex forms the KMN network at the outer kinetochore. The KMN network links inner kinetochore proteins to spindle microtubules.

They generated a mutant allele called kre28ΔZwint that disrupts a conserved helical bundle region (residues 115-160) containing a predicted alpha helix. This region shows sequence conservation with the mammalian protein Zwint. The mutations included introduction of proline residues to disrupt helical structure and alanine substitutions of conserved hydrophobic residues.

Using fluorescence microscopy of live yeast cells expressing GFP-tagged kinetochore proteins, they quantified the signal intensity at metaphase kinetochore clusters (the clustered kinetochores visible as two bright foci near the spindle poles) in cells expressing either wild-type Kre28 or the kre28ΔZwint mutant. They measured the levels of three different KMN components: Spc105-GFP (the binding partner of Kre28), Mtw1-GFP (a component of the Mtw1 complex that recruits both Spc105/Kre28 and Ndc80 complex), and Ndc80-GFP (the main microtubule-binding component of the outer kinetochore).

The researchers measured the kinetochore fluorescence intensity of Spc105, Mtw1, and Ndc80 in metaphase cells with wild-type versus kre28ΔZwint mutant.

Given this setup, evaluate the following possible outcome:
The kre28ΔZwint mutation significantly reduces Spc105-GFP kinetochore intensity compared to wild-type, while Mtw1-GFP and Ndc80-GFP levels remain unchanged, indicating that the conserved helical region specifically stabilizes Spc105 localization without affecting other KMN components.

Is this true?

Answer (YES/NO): YES